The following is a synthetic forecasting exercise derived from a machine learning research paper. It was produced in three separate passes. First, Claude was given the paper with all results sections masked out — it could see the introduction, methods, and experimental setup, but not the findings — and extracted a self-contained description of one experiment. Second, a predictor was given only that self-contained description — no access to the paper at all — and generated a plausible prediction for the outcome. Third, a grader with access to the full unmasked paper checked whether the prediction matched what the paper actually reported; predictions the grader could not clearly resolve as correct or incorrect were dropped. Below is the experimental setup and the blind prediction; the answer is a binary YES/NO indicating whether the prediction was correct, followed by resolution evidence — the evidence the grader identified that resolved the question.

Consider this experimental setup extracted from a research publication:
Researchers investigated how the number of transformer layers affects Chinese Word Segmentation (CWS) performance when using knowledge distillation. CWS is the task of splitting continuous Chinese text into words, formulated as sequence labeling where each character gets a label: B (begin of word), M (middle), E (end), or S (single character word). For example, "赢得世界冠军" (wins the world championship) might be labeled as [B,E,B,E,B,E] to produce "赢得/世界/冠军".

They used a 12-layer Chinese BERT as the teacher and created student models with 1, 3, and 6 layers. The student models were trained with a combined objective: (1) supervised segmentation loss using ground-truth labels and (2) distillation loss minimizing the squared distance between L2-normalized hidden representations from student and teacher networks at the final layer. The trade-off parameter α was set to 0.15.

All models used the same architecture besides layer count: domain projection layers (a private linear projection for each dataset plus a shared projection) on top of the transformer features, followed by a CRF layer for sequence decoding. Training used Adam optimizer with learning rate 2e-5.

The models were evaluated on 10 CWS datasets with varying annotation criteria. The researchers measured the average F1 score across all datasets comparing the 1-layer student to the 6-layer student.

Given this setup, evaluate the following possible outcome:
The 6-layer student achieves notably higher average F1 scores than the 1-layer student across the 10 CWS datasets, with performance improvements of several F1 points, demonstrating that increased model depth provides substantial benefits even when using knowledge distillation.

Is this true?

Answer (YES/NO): NO